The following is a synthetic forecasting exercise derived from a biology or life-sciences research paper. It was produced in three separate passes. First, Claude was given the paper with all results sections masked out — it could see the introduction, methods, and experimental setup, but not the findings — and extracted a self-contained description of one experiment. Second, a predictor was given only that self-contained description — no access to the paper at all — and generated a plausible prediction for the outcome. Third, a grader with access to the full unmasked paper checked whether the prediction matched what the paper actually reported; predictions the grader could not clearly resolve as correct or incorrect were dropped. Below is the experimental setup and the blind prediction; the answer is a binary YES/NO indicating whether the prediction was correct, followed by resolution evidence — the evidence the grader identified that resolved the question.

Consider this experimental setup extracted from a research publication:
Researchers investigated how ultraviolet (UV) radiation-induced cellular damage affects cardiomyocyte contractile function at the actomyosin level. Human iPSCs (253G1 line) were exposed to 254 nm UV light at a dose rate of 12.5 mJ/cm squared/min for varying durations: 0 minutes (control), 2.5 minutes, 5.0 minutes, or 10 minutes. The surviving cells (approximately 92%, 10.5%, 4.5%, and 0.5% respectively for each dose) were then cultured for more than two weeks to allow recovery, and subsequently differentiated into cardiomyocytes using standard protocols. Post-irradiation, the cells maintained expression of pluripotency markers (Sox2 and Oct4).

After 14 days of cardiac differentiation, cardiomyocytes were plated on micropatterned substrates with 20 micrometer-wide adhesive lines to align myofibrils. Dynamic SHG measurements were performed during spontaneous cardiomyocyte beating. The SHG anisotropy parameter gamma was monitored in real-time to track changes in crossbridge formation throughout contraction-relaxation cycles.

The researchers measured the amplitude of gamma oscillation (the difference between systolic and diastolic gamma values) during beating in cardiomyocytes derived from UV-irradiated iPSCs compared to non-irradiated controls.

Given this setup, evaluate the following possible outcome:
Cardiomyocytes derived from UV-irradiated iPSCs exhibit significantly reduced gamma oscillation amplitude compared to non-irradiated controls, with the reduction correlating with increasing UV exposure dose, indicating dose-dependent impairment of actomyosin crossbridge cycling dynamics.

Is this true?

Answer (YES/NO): NO